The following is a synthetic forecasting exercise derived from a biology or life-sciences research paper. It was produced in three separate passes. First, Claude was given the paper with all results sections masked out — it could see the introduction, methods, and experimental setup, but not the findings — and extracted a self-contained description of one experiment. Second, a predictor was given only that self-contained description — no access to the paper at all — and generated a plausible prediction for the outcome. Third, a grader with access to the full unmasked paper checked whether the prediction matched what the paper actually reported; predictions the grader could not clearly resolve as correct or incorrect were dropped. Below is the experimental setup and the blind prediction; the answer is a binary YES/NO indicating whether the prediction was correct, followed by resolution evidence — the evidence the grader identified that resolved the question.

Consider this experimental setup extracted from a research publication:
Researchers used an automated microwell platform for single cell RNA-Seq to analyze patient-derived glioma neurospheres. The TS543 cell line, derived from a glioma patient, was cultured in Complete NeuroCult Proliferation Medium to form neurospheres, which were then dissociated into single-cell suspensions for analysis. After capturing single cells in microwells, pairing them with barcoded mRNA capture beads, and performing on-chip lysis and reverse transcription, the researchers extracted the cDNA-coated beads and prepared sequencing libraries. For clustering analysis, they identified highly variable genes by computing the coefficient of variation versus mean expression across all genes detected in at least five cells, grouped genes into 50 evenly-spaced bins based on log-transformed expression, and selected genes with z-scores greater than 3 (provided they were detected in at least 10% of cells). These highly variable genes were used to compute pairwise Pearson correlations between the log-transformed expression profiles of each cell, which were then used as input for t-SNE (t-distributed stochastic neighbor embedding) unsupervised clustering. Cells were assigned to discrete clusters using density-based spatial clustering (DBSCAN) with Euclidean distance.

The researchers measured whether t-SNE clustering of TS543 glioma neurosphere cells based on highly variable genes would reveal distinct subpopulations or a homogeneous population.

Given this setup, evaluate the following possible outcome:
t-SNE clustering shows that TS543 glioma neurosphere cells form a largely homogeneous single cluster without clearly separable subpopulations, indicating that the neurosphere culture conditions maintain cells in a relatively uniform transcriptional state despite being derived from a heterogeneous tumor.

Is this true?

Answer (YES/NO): NO